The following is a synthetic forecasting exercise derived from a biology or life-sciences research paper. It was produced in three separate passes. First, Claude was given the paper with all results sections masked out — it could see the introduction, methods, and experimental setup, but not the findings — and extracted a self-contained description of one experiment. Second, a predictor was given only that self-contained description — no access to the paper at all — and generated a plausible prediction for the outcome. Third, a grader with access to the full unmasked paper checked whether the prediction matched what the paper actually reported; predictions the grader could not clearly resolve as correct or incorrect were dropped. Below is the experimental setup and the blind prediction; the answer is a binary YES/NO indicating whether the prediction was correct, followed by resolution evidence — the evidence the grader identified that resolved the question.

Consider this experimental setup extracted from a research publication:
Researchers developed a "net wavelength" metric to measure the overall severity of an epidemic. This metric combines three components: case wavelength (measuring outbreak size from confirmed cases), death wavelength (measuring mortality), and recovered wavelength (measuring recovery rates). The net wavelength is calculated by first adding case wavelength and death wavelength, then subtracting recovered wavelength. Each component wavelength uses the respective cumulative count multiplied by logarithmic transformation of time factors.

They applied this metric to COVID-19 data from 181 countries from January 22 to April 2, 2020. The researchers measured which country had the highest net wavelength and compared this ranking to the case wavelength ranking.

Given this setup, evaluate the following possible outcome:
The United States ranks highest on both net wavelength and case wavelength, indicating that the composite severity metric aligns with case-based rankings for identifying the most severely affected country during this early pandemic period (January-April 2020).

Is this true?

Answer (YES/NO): NO